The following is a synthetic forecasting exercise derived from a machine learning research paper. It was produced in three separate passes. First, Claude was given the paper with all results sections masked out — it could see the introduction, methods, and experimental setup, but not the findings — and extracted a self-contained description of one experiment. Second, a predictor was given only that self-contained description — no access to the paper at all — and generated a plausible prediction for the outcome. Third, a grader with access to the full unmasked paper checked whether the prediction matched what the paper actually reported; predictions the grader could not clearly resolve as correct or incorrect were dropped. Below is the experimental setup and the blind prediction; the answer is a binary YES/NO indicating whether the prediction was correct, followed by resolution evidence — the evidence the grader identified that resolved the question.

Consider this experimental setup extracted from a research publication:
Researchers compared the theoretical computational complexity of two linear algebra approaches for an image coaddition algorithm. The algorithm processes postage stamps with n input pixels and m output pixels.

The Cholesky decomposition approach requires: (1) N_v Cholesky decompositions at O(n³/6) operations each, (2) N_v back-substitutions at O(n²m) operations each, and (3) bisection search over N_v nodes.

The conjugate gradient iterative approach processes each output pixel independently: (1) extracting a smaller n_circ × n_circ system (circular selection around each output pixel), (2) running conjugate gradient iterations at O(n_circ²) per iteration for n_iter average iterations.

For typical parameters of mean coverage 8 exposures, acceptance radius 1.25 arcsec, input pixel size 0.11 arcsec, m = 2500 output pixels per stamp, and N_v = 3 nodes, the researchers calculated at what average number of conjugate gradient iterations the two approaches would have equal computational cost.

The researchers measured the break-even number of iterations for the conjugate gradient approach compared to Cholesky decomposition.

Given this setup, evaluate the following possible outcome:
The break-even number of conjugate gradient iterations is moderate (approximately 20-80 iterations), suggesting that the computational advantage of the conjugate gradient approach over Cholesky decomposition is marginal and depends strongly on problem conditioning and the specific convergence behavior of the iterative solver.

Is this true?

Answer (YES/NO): NO